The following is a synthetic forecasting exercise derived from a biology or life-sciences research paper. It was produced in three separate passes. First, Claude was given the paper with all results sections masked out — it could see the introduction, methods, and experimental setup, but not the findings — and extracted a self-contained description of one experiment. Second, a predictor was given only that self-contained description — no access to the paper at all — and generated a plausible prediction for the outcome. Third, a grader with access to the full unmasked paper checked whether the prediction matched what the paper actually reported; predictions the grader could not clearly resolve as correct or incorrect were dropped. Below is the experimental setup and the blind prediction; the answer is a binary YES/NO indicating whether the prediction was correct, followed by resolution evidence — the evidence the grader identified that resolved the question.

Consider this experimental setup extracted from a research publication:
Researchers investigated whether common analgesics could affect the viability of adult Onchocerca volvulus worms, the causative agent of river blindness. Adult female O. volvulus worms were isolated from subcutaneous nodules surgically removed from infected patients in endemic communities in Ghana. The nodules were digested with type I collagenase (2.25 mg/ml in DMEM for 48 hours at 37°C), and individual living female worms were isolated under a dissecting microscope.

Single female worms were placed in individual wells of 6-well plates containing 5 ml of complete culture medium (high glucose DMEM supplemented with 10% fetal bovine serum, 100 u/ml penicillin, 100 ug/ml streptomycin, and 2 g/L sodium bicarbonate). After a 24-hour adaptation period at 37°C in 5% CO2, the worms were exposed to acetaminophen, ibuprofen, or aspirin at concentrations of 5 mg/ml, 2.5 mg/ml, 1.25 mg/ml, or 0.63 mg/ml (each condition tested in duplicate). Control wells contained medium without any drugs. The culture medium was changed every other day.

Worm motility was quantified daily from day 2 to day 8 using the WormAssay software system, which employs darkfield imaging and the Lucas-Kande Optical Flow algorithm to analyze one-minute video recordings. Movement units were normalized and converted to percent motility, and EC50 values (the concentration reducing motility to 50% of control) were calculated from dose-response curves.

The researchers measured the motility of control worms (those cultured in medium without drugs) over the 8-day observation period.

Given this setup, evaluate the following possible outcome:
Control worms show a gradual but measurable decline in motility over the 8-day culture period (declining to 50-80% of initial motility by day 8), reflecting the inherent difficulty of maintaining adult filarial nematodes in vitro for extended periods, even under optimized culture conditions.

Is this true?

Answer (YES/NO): NO